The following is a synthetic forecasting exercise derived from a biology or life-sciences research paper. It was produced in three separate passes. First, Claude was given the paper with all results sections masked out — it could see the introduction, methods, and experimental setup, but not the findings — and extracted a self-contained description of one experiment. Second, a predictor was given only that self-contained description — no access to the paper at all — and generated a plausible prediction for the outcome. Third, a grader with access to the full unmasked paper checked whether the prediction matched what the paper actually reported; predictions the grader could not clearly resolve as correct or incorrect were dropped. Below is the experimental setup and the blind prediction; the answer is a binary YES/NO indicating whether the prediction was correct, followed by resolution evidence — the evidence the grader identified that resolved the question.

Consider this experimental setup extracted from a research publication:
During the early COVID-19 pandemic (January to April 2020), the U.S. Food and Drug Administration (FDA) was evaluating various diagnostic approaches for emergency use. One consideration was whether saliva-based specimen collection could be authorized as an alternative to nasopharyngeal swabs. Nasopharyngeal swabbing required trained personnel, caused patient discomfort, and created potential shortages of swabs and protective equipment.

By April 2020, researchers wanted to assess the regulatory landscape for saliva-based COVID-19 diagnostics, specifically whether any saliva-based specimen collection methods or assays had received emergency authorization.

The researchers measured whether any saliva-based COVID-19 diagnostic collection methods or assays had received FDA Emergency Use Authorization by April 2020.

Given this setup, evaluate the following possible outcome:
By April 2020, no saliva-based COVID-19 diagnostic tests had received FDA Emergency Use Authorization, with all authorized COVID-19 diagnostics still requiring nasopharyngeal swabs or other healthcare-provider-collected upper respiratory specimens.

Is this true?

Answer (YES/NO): NO